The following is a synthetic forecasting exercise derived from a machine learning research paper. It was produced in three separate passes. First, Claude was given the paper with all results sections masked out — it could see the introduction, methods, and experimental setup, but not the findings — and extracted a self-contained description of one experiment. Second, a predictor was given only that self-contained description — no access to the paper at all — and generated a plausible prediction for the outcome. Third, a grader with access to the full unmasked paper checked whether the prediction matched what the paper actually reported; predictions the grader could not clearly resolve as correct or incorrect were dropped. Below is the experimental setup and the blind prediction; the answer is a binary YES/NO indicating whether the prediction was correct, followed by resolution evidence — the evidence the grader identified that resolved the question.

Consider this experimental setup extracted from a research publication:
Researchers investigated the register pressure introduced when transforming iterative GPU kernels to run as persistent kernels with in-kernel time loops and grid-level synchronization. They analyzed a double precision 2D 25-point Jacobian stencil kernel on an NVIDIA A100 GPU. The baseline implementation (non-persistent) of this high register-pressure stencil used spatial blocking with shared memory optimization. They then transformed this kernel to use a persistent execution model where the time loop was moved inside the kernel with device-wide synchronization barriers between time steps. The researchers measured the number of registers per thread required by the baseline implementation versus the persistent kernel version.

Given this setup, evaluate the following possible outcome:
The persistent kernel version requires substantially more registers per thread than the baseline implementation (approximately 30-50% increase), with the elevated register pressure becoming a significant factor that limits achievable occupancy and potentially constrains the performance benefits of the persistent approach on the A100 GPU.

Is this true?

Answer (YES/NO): NO